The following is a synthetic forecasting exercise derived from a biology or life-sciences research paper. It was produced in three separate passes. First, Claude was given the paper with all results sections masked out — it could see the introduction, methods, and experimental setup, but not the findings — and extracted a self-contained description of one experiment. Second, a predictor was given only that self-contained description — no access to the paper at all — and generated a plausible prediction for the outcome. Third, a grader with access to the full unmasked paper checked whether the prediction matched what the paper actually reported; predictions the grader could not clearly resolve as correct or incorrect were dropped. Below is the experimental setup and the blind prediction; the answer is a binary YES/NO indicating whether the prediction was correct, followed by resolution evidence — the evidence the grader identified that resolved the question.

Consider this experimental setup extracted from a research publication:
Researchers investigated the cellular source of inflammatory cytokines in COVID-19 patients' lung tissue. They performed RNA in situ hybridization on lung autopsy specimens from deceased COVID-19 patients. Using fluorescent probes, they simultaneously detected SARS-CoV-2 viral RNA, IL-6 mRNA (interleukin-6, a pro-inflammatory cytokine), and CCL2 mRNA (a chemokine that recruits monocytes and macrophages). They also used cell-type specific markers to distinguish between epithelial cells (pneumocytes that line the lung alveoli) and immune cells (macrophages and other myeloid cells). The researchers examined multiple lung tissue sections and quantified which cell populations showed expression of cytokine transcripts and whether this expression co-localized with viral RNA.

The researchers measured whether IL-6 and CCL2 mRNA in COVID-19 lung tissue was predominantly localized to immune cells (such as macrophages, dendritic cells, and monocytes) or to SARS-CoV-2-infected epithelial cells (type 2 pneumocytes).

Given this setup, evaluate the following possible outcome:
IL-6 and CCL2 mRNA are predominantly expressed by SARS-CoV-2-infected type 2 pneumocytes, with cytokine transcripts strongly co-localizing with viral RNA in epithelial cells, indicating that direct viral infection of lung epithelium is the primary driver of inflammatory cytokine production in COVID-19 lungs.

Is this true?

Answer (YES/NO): YES